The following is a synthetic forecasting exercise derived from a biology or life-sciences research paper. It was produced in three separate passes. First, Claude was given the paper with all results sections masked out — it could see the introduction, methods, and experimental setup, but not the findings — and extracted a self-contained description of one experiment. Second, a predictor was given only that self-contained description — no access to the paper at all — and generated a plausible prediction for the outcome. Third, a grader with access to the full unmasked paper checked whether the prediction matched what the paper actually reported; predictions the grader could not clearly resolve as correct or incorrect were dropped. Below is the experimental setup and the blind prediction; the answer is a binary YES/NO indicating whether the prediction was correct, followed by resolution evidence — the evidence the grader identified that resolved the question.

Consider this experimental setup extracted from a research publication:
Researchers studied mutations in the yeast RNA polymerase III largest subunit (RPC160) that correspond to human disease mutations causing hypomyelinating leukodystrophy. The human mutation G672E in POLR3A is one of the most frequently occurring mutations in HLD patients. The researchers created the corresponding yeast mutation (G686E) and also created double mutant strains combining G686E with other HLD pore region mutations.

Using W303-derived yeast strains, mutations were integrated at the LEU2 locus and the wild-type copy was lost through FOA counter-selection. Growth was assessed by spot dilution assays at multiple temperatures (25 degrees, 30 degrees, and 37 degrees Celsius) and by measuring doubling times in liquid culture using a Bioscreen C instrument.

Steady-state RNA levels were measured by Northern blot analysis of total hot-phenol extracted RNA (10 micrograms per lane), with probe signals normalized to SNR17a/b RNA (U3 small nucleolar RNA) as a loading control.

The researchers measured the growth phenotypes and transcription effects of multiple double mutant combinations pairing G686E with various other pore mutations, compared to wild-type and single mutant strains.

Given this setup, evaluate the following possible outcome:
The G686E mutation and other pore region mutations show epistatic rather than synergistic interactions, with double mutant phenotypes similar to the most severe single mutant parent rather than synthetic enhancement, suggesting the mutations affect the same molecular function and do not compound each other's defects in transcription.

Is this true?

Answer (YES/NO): NO